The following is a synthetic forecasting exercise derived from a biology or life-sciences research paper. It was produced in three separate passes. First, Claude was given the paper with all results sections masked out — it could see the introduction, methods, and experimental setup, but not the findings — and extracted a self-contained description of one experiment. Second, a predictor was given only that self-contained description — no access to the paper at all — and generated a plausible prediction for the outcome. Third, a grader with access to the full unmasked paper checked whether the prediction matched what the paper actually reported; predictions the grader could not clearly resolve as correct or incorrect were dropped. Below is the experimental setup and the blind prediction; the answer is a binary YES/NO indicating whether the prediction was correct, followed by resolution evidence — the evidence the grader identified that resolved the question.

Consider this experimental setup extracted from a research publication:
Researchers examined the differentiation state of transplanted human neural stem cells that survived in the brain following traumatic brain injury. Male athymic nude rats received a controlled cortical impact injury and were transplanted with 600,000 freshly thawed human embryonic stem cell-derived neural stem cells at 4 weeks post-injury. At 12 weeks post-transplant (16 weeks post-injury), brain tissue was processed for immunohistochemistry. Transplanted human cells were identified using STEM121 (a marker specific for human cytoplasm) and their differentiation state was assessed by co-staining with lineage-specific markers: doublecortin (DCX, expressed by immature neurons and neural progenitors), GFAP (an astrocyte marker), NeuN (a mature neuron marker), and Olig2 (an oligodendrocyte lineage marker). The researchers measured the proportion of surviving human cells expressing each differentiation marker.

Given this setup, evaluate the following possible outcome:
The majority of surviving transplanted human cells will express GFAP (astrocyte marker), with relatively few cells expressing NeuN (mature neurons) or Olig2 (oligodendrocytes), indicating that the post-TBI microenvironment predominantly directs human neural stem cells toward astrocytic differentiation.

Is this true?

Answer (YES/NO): NO